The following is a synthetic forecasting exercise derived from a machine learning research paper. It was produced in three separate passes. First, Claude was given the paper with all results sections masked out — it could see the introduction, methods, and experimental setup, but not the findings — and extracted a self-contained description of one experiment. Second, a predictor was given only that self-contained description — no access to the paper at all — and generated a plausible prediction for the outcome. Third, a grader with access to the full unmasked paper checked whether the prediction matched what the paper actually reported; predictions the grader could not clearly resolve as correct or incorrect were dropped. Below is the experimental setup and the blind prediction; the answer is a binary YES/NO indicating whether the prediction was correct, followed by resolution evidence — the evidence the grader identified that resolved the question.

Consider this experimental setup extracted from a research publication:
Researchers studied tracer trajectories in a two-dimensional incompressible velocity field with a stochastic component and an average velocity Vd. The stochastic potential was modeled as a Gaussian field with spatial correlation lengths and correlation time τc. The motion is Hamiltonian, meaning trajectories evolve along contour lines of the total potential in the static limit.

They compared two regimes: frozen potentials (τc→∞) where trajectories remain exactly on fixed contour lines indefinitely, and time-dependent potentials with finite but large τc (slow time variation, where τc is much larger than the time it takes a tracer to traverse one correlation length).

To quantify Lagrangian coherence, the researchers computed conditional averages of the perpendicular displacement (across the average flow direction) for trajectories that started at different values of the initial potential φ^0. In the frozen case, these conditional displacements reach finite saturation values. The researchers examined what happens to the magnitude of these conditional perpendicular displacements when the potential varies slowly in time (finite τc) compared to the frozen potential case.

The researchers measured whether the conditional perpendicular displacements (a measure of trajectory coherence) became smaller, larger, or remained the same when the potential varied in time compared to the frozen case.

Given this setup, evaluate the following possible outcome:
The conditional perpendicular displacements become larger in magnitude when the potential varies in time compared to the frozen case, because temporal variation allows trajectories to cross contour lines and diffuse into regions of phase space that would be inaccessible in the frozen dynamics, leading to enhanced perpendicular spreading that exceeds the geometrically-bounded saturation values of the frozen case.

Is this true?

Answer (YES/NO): YES